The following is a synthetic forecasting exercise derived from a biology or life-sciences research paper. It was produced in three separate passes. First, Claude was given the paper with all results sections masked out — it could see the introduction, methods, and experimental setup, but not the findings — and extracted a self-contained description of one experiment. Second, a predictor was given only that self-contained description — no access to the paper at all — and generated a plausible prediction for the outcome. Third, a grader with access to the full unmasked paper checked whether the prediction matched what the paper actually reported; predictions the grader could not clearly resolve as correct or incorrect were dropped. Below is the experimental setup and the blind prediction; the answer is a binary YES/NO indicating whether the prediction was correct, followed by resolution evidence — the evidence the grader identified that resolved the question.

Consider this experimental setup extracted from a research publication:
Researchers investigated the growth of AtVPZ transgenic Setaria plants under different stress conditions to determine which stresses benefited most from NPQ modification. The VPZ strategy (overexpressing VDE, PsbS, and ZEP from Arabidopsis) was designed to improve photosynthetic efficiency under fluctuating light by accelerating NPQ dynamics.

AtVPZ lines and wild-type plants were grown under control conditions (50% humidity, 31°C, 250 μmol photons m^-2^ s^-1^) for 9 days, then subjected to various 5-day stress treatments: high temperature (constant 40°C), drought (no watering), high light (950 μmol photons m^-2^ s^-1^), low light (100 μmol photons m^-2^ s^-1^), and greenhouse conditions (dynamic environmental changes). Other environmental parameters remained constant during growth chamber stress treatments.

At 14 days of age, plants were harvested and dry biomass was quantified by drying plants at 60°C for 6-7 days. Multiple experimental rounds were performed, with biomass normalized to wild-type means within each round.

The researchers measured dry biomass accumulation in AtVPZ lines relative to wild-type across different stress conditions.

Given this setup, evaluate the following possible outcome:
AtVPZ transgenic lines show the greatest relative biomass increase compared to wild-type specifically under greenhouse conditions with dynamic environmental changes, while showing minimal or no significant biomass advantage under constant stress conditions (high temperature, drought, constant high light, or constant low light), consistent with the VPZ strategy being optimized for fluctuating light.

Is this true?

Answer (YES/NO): NO